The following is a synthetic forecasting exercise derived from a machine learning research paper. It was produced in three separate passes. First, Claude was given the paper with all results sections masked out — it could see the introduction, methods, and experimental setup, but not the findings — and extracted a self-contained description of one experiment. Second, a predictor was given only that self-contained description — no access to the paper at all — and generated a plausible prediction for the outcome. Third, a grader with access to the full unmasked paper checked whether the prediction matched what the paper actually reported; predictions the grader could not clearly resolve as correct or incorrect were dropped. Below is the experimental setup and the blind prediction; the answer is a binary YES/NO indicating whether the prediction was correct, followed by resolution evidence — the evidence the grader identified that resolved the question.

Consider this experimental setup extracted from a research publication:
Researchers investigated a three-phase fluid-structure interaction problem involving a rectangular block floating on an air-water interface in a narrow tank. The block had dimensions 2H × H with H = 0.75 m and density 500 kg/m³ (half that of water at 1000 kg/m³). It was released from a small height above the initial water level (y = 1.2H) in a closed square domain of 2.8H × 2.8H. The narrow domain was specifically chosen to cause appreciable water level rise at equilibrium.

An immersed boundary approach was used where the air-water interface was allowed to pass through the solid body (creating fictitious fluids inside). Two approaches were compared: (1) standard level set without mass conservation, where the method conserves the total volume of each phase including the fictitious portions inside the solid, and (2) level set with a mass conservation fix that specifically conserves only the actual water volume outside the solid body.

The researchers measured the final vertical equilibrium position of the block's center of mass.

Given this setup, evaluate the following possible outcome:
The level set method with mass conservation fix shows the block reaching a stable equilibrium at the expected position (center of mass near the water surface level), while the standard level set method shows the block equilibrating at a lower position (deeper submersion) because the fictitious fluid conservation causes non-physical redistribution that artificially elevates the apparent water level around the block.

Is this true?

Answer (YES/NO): NO